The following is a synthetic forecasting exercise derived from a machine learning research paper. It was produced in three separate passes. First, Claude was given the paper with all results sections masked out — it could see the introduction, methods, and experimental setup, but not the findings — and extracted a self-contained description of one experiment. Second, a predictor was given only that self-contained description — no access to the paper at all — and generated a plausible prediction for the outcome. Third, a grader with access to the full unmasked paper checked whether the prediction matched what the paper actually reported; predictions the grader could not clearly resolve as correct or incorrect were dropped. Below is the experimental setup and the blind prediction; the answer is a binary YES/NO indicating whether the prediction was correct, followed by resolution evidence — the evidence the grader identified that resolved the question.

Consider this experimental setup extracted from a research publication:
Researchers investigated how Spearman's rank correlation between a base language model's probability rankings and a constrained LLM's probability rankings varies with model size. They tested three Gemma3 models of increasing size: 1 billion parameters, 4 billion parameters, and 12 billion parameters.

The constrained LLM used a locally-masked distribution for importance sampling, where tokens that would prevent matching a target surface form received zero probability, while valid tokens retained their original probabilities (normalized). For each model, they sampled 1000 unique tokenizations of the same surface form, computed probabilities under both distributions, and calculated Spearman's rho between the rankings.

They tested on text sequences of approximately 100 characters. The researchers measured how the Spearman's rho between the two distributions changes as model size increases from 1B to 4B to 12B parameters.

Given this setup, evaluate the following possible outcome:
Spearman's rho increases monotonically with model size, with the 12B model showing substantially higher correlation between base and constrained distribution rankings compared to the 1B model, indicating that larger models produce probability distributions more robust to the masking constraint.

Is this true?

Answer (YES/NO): NO